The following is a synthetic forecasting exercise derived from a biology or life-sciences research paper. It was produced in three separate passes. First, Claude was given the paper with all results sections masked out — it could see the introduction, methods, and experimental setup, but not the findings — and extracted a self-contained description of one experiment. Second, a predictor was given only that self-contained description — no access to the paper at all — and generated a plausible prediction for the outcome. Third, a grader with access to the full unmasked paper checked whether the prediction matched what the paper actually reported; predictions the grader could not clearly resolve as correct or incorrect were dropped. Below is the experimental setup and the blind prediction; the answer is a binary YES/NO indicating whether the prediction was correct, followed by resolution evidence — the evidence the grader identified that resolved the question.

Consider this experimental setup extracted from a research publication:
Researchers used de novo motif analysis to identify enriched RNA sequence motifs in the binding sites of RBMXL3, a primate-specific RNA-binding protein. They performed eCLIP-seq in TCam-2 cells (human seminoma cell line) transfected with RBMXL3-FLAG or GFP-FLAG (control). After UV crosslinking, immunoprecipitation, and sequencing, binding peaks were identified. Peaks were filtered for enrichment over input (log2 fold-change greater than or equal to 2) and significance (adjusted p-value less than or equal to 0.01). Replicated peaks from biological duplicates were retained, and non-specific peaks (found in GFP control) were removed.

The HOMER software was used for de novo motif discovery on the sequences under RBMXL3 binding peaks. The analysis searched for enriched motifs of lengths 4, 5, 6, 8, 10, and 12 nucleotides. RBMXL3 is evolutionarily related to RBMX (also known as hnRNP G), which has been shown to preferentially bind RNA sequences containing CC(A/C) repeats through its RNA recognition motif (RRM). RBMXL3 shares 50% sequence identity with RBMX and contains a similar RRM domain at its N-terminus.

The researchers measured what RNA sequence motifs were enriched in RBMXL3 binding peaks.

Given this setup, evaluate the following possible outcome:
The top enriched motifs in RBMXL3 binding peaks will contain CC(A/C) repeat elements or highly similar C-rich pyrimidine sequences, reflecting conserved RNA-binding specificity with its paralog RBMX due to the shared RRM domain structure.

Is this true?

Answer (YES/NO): NO